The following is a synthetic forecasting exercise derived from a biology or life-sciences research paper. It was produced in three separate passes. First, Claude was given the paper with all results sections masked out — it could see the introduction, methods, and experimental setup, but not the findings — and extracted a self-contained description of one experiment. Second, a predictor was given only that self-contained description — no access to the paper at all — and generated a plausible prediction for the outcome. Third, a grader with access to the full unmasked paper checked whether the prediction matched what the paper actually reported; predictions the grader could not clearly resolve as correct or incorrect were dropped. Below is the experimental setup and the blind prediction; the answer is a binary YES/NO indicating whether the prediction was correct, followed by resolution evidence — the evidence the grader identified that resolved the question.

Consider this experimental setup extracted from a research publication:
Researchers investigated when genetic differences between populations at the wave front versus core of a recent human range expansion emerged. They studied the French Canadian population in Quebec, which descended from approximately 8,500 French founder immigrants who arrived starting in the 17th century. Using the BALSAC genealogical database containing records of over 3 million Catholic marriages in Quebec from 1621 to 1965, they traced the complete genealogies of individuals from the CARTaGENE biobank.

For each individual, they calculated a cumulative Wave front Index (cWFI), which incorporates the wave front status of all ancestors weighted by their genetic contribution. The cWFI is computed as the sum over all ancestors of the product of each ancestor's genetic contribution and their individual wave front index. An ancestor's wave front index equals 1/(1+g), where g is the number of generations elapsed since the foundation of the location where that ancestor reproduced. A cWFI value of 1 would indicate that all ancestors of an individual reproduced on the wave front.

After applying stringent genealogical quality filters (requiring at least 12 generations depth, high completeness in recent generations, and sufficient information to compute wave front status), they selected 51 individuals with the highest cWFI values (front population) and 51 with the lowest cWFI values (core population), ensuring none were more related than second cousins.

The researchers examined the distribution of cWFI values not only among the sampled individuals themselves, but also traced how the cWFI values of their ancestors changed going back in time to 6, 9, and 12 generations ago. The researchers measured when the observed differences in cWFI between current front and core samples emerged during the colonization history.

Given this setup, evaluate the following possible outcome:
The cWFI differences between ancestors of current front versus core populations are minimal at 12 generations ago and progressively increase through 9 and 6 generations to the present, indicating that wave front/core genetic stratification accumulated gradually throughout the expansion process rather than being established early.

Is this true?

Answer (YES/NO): NO